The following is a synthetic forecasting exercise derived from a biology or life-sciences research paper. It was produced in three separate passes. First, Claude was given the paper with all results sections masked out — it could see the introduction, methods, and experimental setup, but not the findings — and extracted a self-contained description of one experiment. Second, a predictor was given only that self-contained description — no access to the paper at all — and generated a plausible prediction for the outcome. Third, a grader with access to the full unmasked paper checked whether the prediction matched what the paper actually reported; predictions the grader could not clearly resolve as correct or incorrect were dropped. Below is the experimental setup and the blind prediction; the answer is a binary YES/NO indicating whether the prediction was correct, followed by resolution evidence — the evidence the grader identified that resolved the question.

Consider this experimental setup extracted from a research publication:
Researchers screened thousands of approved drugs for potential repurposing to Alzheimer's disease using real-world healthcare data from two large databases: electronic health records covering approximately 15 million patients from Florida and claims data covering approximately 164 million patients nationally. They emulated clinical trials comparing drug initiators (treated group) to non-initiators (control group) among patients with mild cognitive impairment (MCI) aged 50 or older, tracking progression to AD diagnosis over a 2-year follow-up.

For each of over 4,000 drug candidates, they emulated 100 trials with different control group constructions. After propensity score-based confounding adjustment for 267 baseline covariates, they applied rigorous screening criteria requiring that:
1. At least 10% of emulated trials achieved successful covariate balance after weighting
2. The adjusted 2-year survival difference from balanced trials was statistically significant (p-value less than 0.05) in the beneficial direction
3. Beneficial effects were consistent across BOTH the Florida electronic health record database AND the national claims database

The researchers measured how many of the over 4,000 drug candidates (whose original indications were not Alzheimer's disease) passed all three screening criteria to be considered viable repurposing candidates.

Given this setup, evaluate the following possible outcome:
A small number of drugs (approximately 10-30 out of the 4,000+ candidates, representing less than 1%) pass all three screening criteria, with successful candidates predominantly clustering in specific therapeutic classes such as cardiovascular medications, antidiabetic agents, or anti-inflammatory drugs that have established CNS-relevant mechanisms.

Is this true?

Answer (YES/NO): NO